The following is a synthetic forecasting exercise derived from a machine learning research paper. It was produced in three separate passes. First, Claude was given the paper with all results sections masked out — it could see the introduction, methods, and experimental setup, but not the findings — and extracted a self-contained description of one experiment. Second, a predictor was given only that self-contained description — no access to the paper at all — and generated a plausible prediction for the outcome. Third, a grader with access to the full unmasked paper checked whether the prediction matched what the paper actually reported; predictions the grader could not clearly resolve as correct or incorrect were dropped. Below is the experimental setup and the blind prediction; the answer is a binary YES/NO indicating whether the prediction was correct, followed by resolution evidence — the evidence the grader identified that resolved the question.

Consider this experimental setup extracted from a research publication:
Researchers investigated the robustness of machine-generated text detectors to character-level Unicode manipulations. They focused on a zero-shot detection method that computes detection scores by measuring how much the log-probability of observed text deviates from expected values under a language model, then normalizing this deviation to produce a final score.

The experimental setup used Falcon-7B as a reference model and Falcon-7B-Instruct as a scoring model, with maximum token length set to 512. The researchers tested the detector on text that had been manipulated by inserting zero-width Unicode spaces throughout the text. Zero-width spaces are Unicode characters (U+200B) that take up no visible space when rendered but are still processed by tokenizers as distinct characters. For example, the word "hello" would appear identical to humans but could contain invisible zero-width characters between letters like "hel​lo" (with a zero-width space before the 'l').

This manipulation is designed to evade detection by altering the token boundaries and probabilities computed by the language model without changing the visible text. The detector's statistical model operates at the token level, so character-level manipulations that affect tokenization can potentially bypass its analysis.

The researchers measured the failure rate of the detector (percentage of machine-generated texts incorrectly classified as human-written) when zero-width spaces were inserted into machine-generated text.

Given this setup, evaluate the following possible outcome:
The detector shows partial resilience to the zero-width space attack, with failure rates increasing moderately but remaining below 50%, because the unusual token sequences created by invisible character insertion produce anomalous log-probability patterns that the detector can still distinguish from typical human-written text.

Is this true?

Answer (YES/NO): NO